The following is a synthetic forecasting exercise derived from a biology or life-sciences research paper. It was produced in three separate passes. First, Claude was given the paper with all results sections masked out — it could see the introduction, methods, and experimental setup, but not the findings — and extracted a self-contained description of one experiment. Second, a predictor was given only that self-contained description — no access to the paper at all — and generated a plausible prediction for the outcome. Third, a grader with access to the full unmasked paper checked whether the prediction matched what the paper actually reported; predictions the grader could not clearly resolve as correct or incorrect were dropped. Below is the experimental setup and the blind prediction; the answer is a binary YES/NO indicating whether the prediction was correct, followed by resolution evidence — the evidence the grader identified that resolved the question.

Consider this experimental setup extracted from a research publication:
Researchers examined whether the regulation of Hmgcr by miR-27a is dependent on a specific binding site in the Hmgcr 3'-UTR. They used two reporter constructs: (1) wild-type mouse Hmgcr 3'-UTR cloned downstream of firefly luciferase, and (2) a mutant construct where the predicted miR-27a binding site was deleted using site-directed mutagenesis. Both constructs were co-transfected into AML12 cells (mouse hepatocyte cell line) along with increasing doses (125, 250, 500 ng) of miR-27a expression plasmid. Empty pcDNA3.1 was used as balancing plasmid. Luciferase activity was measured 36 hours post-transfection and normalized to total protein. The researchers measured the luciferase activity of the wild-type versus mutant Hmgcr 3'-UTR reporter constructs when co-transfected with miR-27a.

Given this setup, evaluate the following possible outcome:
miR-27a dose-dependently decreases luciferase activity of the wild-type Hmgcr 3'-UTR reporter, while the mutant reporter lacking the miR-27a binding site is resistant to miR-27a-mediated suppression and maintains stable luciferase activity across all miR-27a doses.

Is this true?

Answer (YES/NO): YES